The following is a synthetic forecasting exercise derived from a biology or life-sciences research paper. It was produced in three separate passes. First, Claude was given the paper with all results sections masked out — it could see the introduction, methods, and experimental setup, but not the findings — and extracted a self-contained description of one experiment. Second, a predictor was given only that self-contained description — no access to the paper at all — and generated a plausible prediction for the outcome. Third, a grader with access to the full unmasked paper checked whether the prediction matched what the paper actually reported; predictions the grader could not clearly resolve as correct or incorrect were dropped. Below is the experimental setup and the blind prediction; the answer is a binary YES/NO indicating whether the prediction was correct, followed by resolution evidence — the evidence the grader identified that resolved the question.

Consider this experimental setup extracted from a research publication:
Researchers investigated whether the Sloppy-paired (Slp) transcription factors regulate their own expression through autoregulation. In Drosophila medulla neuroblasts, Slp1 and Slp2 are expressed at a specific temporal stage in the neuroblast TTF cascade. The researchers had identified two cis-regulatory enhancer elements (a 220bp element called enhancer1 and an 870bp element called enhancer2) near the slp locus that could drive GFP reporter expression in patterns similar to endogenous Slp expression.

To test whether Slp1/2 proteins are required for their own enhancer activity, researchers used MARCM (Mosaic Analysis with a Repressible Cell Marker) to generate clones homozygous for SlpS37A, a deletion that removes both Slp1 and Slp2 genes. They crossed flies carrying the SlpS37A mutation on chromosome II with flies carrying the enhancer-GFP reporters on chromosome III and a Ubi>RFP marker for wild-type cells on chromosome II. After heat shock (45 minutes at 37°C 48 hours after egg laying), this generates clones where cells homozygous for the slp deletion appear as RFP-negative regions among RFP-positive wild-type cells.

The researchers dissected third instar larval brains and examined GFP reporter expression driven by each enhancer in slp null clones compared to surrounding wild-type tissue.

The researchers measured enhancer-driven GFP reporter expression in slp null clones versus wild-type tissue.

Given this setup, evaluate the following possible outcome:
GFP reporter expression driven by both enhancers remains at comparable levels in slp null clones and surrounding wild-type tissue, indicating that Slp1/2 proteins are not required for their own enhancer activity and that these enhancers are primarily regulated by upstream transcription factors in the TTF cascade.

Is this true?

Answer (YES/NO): YES